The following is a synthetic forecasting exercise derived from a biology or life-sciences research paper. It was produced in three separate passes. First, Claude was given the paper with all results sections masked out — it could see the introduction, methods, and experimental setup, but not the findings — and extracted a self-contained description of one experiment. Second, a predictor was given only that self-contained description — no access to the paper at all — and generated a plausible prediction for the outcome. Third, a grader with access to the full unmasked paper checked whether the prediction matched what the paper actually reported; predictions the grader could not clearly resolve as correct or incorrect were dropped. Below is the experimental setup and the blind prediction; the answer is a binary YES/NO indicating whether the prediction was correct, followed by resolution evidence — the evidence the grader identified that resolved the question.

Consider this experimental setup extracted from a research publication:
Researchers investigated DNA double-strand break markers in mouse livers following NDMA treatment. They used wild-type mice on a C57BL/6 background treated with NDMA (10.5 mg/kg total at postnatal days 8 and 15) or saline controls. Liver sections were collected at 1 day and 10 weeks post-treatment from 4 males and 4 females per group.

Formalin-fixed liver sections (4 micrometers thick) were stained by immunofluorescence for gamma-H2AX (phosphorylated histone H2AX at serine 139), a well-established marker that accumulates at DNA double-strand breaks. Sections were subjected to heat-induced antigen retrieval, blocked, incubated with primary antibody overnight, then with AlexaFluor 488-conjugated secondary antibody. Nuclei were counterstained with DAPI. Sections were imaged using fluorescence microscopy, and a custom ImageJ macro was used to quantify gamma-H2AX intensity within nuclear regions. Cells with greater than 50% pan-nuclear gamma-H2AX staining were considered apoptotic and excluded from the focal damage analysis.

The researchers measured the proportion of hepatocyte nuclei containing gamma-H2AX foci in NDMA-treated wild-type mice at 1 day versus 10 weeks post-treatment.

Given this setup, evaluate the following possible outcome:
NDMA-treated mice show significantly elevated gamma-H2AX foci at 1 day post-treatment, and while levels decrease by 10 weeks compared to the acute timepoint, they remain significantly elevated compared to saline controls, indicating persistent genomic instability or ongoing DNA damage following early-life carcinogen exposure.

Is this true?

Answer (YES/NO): NO